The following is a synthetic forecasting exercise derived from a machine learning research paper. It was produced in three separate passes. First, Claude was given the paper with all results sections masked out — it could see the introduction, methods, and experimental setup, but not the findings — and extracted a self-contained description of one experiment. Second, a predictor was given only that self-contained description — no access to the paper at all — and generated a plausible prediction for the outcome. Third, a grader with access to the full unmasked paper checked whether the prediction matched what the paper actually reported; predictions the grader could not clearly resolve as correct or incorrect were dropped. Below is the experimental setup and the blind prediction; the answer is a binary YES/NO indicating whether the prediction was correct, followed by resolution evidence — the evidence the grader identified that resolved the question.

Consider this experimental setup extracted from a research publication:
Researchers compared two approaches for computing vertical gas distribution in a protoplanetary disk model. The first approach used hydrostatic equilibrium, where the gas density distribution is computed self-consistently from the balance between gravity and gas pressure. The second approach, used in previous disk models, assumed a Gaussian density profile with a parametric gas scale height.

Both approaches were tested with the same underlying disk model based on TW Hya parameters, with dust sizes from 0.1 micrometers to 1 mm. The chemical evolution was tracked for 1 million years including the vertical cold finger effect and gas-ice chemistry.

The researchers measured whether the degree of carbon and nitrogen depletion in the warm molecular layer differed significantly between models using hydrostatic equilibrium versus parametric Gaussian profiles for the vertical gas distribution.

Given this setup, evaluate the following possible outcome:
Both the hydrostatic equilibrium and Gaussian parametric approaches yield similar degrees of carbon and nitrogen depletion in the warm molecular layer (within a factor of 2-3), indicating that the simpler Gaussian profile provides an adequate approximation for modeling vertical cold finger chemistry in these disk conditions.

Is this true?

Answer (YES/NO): YES